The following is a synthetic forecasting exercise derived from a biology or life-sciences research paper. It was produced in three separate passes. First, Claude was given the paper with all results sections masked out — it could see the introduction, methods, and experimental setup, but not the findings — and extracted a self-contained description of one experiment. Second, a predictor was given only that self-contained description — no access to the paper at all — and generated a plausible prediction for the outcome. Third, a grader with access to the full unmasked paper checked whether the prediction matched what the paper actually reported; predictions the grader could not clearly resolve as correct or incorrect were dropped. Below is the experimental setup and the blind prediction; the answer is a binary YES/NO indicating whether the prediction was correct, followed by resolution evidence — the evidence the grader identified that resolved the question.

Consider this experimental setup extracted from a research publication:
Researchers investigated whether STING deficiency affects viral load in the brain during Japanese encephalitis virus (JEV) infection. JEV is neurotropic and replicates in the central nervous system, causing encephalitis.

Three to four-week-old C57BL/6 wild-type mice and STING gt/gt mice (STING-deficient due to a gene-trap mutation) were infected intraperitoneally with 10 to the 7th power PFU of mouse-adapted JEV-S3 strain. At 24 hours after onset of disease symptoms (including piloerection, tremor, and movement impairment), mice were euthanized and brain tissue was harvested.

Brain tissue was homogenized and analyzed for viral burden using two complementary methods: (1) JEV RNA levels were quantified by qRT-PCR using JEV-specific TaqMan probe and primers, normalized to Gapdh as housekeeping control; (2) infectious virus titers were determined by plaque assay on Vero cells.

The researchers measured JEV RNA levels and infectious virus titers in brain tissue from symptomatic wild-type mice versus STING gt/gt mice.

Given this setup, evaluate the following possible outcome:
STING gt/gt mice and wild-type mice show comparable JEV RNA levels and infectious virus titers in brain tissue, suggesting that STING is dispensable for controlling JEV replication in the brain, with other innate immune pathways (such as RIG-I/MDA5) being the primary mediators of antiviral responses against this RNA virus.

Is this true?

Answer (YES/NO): NO